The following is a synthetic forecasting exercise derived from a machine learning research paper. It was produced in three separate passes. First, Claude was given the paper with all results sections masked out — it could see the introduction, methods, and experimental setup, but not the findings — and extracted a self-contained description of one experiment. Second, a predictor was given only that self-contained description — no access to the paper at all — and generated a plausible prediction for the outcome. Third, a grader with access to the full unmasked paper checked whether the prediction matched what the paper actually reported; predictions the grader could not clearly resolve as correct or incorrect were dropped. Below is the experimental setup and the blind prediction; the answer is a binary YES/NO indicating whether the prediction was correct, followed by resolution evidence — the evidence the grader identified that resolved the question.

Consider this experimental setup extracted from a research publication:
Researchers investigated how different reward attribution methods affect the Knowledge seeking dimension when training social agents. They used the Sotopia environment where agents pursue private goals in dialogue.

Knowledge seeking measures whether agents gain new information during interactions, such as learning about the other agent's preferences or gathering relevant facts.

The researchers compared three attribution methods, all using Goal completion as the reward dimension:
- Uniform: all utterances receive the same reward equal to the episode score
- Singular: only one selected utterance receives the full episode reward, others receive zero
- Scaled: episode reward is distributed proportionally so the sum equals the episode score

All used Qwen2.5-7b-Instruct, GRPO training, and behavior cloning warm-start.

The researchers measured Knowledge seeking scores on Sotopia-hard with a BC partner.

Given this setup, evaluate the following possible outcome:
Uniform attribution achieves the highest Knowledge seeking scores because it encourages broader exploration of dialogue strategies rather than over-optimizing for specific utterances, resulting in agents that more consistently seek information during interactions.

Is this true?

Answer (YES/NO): NO